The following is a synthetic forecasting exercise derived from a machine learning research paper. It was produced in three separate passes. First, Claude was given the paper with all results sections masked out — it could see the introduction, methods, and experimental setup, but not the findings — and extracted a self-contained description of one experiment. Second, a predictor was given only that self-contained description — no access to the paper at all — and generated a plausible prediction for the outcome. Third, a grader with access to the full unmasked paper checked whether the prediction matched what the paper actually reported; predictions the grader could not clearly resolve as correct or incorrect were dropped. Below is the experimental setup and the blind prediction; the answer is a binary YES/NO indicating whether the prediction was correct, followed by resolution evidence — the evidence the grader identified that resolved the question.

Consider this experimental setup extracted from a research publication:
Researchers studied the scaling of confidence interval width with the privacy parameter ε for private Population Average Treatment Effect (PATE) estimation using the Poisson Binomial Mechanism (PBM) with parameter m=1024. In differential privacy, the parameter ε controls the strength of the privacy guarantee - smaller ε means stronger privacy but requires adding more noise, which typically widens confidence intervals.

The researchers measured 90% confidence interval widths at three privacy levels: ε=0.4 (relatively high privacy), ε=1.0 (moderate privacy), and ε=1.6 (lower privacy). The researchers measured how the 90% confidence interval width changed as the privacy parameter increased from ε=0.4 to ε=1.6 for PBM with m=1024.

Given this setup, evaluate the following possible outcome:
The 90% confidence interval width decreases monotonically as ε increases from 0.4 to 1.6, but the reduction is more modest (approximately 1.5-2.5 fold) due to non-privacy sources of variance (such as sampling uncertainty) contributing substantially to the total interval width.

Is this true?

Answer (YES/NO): NO